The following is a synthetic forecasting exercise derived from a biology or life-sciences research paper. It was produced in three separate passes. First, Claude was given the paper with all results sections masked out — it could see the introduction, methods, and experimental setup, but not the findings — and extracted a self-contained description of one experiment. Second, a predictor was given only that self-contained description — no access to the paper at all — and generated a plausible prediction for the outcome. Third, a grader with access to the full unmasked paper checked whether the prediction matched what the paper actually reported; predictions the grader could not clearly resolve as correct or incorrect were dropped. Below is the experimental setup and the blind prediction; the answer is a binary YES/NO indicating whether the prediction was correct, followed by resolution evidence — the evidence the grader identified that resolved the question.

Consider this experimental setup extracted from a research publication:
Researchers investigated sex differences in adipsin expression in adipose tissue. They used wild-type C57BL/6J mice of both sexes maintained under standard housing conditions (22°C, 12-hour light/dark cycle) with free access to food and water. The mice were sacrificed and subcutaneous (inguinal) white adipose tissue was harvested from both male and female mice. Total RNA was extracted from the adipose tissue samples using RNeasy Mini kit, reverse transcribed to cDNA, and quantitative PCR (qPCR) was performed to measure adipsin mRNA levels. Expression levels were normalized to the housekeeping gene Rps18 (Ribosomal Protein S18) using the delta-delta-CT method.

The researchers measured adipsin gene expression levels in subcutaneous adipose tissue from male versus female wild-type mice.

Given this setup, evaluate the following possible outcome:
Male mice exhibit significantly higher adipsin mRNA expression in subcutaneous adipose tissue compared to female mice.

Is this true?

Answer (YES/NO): YES